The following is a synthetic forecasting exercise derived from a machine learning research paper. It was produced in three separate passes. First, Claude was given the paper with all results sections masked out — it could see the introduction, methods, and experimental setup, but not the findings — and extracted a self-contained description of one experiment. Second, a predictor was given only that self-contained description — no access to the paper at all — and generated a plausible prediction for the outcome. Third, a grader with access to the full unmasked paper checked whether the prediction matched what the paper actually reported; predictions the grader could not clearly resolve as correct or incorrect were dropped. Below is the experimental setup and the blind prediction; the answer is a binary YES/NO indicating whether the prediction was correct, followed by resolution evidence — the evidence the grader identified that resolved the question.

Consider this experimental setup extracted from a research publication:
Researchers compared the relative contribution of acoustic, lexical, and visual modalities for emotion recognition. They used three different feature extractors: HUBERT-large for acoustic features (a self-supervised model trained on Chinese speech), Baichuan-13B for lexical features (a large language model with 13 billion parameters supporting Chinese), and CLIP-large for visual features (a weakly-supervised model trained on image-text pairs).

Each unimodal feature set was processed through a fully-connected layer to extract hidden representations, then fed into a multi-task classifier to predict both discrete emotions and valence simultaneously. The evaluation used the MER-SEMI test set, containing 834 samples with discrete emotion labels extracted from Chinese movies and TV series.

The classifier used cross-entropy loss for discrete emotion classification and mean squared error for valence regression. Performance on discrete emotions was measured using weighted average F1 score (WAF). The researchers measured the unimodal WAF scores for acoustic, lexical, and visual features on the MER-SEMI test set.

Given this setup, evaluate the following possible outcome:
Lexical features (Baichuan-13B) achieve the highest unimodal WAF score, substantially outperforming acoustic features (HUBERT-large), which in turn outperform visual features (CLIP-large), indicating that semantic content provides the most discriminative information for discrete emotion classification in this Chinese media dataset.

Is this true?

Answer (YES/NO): NO